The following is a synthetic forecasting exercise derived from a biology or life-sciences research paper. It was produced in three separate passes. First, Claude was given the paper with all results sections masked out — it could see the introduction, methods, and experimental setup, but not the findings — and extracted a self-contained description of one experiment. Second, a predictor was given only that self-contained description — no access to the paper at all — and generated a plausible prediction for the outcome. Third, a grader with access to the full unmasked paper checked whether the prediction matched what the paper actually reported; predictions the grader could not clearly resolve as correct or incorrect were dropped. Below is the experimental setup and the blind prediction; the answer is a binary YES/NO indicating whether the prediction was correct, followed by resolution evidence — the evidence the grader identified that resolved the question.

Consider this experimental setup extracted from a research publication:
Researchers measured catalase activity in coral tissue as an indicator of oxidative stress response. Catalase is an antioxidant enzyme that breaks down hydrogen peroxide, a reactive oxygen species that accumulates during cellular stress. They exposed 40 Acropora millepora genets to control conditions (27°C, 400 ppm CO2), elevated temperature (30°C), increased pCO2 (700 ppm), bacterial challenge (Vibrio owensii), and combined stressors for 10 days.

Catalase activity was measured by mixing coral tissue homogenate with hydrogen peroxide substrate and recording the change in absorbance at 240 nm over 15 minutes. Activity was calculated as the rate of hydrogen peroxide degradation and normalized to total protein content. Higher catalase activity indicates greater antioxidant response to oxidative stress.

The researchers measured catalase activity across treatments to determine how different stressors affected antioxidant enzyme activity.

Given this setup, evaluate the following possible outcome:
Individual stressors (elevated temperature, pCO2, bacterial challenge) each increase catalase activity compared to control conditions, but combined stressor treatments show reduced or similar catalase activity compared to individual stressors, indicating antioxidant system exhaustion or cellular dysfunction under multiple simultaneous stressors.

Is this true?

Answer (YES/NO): NO